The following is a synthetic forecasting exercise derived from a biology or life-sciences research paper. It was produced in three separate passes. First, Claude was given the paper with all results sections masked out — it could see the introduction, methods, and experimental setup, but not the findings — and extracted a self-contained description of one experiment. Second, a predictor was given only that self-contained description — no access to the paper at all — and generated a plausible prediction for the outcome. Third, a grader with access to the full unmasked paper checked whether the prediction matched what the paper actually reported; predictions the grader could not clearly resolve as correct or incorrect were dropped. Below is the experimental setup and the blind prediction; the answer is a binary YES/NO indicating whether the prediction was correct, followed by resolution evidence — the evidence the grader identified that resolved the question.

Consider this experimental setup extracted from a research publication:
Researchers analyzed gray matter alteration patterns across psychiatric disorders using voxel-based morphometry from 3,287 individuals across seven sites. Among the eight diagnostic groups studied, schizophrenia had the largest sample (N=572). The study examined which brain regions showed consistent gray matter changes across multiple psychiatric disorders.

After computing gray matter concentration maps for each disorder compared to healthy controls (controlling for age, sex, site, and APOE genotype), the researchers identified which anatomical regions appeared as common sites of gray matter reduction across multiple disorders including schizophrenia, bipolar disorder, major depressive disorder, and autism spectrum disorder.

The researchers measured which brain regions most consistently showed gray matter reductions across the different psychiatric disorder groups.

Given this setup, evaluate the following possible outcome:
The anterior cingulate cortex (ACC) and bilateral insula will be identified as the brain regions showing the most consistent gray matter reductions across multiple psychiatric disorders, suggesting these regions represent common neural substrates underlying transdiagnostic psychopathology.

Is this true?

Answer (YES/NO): NO